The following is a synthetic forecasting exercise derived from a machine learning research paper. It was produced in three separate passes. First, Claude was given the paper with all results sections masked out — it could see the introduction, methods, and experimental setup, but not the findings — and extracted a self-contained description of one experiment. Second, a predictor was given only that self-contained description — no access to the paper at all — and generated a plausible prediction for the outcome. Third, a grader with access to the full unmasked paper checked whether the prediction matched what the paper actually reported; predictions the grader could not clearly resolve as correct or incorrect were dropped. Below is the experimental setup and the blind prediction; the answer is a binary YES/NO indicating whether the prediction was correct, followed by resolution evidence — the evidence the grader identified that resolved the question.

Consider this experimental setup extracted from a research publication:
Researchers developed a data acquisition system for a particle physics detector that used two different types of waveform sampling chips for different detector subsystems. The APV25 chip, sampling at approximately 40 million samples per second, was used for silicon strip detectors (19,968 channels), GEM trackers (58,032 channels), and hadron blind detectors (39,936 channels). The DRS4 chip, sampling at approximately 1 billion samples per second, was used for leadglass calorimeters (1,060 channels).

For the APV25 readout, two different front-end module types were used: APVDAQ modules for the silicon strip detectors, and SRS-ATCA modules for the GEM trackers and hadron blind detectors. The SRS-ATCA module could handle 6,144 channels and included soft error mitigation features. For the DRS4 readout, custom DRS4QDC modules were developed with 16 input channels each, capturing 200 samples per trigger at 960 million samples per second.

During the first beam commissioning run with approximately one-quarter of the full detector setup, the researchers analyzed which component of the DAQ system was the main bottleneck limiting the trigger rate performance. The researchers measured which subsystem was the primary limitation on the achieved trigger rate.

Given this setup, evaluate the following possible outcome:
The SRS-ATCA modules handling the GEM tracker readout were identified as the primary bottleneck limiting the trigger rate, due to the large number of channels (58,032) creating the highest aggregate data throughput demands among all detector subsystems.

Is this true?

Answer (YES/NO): NO